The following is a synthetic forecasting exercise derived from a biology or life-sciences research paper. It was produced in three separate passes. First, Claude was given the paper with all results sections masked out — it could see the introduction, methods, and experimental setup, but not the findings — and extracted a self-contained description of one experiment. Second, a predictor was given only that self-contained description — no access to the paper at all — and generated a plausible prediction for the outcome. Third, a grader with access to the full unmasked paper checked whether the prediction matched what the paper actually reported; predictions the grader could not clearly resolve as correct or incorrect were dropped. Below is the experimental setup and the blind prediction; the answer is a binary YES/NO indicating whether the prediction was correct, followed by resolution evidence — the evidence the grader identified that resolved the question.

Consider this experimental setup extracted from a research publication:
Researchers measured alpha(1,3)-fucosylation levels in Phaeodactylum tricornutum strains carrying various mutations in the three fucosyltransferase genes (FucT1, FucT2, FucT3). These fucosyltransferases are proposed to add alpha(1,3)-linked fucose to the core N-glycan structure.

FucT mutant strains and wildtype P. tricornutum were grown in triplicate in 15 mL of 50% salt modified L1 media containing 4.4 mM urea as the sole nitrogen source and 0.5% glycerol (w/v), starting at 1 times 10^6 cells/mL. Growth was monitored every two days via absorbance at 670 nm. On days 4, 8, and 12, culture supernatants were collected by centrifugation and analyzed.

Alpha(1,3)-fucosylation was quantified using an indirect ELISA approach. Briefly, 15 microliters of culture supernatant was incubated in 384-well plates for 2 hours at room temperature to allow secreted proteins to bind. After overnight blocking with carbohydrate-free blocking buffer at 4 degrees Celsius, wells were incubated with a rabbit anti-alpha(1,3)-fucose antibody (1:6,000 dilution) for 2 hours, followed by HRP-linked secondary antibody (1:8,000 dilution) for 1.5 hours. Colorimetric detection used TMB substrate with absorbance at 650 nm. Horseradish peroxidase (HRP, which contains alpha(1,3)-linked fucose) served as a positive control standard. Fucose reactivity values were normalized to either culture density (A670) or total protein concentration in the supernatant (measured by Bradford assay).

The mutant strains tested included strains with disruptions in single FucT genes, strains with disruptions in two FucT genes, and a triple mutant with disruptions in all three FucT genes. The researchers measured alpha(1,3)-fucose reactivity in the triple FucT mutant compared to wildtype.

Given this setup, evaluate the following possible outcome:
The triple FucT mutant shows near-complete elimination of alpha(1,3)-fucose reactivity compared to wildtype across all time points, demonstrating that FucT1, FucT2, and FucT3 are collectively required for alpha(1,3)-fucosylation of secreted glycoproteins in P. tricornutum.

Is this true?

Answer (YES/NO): NO